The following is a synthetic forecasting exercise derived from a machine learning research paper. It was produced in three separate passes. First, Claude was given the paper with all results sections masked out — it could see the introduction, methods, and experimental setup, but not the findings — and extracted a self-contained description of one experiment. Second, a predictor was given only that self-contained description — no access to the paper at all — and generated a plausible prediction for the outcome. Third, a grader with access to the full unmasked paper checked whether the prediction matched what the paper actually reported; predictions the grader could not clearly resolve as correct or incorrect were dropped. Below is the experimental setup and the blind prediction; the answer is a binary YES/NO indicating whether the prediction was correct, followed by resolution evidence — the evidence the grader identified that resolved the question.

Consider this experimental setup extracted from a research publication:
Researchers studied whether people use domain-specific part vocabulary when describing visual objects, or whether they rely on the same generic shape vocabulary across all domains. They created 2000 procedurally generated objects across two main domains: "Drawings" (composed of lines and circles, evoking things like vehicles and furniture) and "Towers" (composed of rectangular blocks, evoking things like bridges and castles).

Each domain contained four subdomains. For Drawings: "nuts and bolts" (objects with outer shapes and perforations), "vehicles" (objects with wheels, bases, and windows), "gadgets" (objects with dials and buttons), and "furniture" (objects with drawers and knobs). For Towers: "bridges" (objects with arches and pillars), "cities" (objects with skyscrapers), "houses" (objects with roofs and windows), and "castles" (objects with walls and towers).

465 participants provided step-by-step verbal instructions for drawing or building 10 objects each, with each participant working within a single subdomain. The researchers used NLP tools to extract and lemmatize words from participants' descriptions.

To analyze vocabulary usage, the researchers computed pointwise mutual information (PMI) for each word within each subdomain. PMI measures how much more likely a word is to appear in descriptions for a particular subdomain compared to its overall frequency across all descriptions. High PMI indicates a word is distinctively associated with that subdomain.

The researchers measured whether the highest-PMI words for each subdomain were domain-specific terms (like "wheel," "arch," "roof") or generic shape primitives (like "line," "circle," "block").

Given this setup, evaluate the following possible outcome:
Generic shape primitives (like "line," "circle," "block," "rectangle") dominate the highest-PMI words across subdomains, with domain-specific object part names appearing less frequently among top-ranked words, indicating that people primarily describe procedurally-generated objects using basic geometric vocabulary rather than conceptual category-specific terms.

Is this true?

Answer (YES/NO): NO